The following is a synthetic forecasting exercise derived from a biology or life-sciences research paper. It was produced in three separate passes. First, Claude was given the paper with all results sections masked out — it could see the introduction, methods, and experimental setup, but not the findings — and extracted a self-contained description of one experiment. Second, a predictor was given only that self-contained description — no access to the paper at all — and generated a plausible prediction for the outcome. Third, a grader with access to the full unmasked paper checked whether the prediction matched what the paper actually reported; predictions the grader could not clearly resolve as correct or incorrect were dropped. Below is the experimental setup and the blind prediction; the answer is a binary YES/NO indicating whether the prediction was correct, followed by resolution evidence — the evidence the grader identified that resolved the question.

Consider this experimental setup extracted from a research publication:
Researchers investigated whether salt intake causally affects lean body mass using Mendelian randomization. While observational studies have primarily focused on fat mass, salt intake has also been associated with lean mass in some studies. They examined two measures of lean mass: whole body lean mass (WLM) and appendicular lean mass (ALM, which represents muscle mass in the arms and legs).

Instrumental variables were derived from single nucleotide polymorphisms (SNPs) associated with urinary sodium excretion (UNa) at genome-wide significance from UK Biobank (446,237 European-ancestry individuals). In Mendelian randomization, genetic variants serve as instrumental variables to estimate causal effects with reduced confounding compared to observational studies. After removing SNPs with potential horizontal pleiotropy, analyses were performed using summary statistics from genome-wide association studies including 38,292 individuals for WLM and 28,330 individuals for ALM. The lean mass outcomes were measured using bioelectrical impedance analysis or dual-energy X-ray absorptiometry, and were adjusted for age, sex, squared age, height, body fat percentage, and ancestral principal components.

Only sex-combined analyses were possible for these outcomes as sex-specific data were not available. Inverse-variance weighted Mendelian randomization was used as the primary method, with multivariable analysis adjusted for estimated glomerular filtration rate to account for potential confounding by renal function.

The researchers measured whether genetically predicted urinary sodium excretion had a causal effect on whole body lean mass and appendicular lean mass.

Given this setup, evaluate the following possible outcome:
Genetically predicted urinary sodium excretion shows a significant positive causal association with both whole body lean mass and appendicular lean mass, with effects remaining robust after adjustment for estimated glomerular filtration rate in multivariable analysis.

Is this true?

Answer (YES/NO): NO